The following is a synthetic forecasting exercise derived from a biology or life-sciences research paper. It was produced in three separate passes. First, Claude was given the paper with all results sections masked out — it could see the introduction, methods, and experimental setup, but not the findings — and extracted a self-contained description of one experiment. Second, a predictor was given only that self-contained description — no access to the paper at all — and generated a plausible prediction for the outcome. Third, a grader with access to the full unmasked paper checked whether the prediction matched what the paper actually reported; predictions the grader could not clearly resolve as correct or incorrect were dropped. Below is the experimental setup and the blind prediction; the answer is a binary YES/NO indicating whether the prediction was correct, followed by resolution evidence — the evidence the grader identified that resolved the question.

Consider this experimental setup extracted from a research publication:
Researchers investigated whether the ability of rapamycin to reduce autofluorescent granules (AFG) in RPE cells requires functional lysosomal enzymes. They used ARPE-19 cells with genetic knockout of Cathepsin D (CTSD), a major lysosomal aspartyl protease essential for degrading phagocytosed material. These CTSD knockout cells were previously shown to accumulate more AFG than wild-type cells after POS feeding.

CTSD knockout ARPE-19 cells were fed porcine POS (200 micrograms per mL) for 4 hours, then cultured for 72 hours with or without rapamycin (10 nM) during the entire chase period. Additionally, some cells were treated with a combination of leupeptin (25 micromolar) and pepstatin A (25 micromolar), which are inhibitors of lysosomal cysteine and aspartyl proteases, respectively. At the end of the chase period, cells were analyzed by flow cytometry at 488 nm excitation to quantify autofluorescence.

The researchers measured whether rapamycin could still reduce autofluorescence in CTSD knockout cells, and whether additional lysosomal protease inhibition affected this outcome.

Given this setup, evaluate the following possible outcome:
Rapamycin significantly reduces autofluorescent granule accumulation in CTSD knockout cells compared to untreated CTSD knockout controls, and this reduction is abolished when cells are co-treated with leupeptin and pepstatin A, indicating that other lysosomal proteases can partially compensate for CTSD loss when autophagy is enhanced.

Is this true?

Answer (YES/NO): NO